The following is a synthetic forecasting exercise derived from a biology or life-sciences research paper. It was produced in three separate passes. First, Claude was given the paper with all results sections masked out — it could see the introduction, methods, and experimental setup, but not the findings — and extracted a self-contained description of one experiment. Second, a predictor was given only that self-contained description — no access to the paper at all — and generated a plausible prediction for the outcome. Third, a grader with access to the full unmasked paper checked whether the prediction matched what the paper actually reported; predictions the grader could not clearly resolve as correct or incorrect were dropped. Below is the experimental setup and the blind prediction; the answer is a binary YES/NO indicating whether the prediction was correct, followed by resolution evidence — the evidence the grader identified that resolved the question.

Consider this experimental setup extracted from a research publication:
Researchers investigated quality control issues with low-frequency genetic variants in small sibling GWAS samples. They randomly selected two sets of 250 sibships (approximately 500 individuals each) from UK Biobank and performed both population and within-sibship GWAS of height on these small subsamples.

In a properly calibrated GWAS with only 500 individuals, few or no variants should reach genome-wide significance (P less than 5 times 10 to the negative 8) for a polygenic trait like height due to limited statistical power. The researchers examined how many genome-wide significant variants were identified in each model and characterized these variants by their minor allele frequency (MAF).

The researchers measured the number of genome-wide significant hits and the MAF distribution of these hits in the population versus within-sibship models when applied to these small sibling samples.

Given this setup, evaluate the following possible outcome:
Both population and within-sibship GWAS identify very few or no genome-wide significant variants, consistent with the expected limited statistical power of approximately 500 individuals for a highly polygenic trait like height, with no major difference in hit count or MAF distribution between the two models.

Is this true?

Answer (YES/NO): NO